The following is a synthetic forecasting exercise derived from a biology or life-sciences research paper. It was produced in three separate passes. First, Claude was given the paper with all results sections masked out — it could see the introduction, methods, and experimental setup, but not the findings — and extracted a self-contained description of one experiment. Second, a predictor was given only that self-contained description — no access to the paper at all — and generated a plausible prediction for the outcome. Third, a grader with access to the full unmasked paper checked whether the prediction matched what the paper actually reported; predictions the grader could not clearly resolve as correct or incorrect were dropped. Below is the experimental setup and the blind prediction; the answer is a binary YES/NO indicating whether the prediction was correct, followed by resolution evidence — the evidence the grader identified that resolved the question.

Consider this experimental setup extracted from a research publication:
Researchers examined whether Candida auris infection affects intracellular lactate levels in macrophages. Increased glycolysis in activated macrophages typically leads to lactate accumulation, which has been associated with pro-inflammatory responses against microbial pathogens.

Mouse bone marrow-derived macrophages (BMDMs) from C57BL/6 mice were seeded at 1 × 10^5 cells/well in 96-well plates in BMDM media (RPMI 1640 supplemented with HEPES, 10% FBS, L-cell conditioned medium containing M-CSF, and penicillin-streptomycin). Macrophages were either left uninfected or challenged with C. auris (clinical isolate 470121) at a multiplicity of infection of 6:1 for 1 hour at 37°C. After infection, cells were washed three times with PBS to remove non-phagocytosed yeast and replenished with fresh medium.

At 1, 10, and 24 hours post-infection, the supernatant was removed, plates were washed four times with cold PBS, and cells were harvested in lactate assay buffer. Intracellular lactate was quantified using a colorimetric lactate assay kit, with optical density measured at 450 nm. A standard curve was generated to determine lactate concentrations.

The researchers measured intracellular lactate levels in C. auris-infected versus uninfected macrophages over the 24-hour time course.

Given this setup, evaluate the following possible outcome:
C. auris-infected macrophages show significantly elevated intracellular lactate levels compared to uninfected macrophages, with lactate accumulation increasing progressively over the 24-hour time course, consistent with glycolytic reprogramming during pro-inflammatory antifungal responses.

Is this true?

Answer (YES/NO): NO